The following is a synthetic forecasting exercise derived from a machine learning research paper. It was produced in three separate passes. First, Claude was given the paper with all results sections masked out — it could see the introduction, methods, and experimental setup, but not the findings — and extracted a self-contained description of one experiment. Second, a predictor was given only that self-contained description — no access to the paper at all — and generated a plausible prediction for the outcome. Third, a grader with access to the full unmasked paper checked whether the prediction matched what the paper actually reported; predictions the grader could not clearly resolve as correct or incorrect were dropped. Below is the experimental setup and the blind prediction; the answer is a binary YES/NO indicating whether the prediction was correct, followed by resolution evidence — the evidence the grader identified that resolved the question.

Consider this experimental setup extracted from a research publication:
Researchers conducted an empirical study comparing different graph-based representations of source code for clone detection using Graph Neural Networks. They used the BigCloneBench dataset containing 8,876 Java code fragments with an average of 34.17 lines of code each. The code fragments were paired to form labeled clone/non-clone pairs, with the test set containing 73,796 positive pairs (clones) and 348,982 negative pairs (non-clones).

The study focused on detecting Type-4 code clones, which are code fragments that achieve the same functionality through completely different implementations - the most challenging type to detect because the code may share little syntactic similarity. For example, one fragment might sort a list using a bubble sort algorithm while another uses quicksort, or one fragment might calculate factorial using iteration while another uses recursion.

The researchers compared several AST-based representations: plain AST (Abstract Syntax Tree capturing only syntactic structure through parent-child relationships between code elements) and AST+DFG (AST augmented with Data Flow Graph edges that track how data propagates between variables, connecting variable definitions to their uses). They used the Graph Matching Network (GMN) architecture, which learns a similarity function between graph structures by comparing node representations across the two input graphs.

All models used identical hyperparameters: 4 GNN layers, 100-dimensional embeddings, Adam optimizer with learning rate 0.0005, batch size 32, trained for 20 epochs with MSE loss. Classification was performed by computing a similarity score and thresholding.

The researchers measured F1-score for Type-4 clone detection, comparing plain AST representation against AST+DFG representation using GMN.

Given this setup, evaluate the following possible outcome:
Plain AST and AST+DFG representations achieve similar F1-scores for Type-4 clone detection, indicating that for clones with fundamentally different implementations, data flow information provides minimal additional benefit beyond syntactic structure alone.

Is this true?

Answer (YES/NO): YES